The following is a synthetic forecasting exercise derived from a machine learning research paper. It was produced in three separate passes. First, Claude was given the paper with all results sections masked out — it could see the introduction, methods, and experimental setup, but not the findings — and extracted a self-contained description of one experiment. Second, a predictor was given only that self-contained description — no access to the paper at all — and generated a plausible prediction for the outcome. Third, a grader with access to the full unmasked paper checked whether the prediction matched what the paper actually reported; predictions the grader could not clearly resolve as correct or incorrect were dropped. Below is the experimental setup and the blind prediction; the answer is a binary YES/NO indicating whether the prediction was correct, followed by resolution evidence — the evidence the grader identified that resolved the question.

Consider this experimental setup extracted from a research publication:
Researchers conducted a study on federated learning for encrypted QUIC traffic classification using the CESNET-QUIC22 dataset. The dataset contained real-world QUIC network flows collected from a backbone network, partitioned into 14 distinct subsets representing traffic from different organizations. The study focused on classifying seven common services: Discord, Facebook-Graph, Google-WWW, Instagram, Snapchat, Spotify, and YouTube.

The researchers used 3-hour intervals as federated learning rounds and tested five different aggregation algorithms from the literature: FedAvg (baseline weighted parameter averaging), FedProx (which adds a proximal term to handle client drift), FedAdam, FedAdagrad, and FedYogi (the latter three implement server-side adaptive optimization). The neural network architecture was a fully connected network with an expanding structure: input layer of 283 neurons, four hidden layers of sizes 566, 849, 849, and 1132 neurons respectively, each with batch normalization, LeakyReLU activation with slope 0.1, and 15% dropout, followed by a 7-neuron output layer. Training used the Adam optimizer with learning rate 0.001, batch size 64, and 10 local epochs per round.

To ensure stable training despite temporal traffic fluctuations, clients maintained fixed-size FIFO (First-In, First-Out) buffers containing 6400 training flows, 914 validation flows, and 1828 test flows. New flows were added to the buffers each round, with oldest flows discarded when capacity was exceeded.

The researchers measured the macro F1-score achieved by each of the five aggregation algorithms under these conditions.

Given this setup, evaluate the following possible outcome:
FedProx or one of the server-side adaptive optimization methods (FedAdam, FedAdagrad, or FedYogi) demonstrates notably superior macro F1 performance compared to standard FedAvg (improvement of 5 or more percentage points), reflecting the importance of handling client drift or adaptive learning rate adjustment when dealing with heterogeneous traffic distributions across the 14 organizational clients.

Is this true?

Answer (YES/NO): NO